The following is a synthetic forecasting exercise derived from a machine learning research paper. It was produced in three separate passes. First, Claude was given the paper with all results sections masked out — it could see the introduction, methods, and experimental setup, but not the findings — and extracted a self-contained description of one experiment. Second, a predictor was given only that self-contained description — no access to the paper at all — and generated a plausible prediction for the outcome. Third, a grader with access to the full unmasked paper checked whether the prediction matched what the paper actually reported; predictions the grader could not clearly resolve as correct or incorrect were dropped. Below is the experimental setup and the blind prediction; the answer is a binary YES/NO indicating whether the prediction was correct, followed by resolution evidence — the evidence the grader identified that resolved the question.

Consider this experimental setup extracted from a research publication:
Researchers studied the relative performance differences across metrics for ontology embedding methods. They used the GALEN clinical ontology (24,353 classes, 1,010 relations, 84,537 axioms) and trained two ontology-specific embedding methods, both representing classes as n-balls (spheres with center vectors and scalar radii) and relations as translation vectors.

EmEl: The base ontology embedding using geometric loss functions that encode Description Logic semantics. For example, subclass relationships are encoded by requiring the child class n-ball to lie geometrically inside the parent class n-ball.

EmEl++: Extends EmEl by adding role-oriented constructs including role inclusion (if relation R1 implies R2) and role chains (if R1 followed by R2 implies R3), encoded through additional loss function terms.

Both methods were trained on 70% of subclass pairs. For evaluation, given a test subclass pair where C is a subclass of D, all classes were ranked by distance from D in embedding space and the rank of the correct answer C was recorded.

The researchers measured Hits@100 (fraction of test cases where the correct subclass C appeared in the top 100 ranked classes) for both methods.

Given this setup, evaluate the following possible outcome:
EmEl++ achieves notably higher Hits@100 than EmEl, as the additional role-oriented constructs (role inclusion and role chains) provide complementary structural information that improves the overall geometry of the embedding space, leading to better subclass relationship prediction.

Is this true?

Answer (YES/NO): NO